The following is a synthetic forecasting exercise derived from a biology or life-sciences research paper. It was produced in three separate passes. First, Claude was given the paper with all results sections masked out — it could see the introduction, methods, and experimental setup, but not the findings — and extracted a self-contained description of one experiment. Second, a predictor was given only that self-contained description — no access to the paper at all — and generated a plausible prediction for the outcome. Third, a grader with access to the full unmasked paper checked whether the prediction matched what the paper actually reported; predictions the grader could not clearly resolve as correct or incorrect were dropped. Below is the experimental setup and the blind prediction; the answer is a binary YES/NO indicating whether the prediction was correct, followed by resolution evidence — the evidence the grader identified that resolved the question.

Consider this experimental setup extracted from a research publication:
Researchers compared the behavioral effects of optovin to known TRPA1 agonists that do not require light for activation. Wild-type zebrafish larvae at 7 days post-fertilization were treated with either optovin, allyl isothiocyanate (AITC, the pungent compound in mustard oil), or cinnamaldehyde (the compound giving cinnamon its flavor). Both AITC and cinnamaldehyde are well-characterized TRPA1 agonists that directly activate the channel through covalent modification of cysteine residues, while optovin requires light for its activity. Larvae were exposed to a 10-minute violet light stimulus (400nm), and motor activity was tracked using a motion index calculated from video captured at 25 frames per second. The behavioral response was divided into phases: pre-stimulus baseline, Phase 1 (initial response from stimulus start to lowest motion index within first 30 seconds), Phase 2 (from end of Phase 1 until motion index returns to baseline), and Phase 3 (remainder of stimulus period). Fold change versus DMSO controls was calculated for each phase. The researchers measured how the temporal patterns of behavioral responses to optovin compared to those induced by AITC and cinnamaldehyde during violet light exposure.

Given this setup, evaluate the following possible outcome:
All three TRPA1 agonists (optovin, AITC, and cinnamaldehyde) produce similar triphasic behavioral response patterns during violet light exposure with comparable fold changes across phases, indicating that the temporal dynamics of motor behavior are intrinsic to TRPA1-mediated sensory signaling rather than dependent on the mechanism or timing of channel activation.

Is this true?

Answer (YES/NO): NO